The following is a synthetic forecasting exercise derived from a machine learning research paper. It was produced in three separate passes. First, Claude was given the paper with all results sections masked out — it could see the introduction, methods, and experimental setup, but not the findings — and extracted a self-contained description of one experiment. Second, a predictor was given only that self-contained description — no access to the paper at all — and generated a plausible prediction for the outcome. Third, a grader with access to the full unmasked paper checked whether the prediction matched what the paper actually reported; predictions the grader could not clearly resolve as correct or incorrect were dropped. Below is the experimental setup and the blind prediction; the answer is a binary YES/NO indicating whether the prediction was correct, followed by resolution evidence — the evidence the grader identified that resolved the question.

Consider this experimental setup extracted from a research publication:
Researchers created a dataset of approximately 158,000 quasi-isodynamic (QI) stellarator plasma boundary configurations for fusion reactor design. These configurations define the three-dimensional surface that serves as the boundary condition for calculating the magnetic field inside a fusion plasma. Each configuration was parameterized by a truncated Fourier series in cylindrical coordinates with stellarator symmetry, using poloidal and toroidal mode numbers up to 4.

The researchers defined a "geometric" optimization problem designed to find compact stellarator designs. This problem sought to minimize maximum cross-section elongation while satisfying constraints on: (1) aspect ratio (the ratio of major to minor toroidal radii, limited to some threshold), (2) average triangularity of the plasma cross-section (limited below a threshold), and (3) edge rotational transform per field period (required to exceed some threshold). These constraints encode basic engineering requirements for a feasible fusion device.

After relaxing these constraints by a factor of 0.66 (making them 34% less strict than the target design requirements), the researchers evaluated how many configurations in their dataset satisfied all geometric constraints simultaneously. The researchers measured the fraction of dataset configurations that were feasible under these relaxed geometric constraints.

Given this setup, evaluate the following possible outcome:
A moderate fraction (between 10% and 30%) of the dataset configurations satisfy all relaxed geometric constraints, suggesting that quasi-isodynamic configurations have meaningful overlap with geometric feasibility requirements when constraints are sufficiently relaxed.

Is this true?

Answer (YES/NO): NO